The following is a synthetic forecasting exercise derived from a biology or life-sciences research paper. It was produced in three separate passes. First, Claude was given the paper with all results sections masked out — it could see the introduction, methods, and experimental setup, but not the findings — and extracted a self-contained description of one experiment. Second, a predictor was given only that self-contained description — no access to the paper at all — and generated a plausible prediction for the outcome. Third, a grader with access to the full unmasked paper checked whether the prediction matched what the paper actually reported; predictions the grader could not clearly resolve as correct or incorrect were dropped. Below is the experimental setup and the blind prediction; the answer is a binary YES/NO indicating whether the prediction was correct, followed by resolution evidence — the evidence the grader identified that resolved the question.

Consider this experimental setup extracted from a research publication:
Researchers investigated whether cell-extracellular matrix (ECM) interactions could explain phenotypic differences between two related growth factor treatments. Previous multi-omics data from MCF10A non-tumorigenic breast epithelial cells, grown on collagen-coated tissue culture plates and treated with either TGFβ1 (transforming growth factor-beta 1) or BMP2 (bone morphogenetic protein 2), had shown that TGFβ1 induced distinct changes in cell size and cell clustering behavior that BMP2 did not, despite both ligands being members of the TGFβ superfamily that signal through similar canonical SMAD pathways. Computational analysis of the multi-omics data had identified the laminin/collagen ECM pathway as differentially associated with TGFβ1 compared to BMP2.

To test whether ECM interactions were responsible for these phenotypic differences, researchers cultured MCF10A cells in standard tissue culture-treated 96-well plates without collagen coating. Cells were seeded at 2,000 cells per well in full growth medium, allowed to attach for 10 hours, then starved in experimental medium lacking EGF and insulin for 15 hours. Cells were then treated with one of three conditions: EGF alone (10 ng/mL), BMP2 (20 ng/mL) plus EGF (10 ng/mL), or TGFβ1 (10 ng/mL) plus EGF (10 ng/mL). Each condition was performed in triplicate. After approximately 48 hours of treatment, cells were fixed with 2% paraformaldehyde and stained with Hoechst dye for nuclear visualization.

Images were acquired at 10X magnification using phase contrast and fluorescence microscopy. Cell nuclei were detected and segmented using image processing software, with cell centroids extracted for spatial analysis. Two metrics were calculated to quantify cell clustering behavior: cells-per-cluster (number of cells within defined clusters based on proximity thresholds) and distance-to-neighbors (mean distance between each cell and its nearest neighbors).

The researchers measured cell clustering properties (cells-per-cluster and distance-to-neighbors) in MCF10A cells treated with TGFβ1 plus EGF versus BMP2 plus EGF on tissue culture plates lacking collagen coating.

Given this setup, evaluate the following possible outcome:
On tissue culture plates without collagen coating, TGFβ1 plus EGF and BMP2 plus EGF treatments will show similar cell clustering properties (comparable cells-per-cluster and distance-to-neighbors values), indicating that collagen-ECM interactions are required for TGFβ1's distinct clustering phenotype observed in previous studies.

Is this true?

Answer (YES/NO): YES